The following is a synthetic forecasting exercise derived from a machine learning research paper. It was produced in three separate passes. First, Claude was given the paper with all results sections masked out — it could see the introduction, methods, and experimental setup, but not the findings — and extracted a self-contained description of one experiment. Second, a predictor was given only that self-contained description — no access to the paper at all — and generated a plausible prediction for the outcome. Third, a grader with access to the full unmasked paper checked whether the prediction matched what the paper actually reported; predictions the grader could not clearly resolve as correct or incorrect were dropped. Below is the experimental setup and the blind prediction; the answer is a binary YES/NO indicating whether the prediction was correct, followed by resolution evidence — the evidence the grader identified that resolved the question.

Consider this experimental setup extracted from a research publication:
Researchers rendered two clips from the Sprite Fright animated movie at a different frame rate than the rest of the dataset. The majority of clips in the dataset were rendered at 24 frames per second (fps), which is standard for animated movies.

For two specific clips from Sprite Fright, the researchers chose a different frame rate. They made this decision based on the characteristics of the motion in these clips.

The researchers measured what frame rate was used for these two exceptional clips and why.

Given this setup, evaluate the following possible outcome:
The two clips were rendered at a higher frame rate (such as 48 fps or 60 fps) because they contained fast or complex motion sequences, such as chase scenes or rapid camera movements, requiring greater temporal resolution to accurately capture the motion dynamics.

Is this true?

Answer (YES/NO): NO